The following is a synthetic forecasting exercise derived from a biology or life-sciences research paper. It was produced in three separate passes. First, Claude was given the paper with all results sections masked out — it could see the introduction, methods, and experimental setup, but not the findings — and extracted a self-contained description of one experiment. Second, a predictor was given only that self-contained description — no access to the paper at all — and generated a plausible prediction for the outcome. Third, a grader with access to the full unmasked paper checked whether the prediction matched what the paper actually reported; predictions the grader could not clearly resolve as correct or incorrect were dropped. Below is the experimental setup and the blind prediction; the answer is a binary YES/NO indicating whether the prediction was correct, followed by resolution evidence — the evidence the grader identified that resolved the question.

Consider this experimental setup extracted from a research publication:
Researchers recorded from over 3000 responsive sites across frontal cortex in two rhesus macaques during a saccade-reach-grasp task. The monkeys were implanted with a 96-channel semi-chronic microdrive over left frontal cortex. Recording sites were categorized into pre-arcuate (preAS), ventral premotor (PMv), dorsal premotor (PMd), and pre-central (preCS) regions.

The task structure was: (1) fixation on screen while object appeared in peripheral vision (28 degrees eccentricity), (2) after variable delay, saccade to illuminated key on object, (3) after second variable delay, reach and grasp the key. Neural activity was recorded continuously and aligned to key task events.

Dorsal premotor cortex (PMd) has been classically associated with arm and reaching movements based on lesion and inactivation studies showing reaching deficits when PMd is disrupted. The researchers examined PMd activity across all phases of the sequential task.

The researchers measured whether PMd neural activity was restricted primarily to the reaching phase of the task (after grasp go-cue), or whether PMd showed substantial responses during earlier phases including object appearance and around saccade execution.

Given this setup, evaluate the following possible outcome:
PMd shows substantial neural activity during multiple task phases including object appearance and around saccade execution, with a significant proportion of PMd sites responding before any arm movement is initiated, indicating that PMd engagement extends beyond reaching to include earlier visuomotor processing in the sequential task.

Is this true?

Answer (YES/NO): YES